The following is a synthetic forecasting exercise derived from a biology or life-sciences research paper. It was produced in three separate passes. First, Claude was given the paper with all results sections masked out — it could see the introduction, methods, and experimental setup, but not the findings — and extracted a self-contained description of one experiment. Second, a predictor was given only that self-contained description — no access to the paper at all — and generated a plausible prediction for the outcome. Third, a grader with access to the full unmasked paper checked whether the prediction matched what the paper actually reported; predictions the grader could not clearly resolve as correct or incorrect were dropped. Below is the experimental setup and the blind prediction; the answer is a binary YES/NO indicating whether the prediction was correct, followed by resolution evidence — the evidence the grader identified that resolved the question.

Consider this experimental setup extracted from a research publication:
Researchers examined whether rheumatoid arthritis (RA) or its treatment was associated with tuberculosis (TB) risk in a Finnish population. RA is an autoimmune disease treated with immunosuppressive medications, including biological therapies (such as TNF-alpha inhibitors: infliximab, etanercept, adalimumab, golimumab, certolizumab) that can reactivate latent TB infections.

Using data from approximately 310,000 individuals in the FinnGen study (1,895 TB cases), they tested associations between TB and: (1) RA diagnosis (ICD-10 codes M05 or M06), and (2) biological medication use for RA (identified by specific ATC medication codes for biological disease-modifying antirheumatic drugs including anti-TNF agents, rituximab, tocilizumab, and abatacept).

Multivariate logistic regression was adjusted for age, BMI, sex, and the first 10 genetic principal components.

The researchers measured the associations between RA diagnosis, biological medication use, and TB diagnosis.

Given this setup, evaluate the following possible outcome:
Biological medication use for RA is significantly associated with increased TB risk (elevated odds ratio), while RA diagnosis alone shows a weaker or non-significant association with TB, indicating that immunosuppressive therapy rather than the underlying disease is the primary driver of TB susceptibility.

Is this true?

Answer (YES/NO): NO